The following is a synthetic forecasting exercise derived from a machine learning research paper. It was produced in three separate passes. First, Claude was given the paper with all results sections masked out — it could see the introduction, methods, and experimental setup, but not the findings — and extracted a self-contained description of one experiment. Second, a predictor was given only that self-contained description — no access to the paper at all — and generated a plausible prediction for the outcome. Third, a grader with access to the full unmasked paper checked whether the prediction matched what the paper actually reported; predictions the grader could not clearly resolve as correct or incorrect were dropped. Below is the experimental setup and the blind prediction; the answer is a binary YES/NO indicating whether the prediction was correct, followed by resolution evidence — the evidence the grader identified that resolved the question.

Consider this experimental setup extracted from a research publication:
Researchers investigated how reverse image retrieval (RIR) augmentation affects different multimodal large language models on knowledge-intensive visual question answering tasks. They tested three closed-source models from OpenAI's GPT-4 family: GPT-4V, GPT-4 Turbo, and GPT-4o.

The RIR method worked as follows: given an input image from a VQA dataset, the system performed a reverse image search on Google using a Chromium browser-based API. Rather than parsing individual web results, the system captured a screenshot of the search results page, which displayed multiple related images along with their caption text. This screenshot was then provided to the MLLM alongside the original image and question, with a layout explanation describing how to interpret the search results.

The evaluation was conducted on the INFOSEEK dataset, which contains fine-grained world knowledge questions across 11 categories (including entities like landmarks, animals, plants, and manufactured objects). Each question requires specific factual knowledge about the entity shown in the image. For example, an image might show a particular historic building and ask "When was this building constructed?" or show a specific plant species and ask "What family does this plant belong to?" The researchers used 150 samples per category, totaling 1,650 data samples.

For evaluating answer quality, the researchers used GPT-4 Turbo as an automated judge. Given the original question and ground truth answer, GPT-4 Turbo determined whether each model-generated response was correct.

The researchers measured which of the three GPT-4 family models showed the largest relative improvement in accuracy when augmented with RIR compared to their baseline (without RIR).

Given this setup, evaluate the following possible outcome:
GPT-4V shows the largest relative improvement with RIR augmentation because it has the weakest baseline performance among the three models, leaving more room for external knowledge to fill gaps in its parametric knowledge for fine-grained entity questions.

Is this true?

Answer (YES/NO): YES